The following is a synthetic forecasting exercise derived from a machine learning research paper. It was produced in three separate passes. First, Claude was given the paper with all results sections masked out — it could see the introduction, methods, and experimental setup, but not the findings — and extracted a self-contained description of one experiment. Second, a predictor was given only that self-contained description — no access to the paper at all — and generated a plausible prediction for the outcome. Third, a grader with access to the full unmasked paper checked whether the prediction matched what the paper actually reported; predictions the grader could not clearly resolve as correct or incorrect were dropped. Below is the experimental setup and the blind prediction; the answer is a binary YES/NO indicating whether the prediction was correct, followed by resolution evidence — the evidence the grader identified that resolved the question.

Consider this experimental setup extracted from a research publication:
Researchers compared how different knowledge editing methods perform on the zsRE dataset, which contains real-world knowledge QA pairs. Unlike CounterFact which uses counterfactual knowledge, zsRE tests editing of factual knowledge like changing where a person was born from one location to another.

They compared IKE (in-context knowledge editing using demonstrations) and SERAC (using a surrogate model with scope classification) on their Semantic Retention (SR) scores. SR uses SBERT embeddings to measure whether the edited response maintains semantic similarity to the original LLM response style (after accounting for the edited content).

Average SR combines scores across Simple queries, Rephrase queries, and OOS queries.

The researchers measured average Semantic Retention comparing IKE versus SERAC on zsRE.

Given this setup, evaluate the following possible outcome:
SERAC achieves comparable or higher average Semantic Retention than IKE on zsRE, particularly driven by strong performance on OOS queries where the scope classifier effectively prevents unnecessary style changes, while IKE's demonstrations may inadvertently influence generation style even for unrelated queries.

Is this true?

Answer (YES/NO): YES